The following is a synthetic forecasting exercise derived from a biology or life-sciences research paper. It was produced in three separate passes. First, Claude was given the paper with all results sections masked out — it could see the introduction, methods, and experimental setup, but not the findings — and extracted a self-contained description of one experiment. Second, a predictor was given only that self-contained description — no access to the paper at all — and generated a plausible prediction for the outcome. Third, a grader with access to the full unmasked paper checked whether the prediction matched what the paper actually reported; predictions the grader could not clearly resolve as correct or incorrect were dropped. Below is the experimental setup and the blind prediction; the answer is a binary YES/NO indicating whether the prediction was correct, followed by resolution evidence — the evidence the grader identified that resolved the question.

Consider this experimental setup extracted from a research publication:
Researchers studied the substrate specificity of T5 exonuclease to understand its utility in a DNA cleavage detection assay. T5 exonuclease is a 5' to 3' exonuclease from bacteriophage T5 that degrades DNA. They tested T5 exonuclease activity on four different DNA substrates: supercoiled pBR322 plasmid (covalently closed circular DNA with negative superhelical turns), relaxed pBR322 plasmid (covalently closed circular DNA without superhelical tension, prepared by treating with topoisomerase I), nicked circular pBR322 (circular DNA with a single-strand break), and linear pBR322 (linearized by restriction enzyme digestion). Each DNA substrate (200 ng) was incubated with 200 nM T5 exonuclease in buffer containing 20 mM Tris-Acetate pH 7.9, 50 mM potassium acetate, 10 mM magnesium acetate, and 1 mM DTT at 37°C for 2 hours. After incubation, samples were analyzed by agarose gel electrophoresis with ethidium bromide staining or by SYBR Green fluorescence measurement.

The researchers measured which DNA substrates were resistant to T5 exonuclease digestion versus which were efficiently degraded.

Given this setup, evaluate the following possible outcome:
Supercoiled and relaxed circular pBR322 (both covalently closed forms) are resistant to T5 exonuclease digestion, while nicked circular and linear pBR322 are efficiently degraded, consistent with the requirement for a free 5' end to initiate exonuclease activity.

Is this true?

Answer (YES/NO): YES